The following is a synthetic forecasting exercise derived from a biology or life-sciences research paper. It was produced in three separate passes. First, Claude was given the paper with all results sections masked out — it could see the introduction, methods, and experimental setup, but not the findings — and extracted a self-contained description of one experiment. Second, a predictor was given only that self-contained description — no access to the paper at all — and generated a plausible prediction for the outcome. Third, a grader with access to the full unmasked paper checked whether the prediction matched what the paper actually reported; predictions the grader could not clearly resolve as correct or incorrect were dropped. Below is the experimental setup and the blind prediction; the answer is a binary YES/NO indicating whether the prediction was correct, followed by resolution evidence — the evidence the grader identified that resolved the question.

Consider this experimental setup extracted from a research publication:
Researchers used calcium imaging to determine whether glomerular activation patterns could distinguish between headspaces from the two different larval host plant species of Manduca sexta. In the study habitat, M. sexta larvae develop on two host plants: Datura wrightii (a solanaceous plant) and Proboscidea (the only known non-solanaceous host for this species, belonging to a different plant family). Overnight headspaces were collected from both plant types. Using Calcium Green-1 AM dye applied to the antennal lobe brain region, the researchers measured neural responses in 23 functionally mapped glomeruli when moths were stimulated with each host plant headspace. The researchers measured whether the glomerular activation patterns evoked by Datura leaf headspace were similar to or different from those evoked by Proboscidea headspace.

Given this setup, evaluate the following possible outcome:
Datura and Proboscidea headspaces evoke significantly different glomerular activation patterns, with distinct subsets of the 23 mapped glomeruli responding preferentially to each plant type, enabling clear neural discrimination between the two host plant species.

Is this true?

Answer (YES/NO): NO